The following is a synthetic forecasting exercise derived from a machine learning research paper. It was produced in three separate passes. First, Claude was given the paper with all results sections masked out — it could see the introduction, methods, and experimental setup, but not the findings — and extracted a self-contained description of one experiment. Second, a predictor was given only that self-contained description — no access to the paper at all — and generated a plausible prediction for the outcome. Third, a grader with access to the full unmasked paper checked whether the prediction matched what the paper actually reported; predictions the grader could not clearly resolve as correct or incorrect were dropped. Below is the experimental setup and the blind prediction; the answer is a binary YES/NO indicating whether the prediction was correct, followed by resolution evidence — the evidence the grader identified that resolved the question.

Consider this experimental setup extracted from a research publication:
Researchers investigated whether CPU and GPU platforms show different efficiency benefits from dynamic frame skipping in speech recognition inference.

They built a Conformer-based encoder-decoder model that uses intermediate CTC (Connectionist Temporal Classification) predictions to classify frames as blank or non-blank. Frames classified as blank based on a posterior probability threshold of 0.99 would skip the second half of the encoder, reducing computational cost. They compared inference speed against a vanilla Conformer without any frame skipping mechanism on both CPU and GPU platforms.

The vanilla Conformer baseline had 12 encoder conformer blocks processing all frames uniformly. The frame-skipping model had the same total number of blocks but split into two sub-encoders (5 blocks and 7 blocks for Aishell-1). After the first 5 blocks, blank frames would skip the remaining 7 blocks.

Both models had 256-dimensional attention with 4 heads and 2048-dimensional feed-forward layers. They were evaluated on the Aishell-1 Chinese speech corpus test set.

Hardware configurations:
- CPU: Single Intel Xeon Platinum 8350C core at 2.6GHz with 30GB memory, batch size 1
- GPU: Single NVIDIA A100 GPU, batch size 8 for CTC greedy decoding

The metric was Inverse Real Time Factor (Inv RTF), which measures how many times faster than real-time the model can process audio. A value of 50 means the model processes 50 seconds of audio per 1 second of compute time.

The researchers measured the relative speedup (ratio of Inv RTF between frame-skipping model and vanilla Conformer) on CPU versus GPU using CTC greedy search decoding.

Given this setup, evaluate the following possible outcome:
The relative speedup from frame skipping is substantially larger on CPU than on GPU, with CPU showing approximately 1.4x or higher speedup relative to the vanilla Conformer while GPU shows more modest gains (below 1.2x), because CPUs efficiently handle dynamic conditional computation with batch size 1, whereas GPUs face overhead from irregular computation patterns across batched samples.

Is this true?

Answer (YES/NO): NO